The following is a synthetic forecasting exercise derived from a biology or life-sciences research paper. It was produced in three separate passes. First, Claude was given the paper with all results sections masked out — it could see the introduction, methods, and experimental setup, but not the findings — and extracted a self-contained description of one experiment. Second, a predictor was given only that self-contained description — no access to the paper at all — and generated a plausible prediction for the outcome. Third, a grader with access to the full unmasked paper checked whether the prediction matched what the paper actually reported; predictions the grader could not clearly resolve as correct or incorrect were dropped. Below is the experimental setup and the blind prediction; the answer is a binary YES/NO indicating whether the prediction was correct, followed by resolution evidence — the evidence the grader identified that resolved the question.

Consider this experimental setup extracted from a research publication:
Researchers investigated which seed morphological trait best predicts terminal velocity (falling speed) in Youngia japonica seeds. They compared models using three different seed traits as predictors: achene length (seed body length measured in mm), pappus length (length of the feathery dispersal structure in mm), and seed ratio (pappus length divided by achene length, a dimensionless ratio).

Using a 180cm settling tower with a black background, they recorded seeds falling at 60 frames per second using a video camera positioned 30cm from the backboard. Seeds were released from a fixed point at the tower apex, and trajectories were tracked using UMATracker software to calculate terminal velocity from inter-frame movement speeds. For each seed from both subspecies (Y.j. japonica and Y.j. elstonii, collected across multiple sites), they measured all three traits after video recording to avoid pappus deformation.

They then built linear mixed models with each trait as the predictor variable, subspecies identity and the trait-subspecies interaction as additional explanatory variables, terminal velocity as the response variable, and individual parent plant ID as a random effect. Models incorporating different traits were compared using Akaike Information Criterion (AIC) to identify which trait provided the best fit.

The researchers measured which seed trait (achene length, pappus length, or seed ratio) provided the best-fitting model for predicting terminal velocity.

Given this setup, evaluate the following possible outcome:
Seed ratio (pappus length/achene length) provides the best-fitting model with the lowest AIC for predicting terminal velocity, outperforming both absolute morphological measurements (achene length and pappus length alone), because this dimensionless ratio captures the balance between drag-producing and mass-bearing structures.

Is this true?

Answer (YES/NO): NO